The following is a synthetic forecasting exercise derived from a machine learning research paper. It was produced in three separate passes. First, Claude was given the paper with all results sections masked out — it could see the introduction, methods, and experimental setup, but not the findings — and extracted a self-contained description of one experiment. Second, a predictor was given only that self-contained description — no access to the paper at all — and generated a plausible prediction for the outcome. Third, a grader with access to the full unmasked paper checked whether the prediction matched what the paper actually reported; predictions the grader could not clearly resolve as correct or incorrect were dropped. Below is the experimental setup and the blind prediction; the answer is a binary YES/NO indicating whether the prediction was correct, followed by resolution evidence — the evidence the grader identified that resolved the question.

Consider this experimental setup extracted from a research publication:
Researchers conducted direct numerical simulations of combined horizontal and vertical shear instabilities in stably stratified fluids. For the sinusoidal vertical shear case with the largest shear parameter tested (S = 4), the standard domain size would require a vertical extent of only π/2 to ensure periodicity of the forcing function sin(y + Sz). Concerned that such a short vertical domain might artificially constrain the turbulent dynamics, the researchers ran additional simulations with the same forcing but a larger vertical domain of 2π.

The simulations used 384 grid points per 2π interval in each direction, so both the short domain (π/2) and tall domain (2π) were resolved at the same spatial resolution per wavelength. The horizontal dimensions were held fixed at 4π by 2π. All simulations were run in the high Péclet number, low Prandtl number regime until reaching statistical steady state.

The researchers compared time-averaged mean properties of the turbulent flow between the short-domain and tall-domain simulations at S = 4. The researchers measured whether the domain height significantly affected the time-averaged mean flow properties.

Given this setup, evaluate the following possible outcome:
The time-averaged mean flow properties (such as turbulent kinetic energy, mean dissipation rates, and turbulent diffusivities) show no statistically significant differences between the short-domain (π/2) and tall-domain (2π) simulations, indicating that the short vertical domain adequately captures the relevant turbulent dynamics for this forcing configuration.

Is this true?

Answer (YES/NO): YES